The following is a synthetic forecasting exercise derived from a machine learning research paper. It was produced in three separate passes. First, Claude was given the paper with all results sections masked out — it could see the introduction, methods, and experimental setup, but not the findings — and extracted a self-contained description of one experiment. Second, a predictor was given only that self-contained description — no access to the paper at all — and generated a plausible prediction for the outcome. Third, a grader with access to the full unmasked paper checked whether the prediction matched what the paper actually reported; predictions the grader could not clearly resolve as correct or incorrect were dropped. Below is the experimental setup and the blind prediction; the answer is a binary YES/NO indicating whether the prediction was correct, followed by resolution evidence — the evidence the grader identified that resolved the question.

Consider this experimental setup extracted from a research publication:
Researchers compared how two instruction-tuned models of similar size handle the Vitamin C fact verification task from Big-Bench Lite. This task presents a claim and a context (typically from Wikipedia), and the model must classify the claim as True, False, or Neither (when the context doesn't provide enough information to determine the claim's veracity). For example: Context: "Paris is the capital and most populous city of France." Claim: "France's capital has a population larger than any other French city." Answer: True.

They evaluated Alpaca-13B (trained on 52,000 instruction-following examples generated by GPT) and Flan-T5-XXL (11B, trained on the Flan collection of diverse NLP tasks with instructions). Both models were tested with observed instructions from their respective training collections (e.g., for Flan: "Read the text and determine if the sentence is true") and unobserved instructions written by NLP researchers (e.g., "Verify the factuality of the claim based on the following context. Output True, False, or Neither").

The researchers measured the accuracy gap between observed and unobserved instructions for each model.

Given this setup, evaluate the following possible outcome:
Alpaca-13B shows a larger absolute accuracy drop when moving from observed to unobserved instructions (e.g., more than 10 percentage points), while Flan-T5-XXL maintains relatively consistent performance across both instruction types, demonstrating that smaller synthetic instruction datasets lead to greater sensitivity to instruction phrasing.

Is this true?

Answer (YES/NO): YES